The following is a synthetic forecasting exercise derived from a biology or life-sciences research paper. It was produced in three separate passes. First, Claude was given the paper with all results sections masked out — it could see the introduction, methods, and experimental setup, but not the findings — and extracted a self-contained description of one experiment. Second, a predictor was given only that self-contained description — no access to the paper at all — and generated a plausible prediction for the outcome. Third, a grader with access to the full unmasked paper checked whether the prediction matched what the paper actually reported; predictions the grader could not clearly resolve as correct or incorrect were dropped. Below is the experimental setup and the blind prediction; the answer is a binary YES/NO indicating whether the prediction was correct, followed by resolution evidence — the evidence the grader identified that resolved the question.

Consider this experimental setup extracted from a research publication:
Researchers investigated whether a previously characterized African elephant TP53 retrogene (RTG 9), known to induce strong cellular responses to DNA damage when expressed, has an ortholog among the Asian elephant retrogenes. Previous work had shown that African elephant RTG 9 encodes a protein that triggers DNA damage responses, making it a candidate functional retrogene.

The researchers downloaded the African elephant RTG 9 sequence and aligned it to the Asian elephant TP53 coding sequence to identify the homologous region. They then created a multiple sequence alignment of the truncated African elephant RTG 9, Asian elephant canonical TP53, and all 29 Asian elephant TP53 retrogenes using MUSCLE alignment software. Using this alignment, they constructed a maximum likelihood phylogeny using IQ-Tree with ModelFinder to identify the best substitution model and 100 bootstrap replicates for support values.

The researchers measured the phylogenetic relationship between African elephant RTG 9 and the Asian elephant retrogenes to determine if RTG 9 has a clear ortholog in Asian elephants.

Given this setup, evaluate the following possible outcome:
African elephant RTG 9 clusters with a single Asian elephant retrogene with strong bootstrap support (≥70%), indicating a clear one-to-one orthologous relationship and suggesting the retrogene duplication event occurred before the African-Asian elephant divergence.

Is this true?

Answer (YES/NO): NO